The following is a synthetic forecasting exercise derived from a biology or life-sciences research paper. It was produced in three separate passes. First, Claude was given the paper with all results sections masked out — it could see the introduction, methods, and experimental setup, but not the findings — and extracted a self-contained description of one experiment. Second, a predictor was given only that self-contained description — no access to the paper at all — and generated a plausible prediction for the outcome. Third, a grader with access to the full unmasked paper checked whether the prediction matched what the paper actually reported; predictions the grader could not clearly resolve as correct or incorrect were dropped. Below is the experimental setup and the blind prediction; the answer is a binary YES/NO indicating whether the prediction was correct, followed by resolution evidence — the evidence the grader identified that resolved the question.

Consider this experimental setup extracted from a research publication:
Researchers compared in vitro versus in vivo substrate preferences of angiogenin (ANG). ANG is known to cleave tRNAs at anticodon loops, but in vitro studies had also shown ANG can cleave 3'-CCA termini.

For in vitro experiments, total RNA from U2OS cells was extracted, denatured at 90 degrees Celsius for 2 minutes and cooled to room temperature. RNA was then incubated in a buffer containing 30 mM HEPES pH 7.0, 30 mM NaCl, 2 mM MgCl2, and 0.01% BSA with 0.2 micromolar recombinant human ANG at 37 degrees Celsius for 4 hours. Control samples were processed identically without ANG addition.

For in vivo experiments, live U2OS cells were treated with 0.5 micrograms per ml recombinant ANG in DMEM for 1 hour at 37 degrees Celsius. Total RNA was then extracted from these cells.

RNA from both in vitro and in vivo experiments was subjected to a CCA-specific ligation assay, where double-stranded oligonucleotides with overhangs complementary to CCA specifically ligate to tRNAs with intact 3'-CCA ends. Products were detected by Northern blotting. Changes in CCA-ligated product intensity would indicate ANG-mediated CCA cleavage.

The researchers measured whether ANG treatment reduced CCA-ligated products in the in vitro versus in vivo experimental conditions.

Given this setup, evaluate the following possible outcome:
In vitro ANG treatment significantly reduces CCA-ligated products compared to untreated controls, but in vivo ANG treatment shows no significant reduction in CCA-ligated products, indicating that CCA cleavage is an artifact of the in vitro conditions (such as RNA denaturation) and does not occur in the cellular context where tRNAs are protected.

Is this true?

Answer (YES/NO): YES